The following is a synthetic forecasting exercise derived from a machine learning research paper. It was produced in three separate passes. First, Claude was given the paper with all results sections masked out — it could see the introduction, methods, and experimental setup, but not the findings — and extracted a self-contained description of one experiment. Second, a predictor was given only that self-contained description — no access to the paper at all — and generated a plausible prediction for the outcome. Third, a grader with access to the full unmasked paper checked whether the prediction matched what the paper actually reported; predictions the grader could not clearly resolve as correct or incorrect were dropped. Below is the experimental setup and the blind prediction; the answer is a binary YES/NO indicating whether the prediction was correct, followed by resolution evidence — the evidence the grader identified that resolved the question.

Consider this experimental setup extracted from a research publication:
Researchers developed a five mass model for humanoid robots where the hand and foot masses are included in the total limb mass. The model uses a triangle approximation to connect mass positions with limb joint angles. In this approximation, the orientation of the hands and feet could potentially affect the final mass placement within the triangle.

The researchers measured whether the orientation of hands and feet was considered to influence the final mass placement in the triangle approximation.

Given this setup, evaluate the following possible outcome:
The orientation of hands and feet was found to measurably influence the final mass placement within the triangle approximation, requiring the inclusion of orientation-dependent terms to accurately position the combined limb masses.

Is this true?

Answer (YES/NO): NO